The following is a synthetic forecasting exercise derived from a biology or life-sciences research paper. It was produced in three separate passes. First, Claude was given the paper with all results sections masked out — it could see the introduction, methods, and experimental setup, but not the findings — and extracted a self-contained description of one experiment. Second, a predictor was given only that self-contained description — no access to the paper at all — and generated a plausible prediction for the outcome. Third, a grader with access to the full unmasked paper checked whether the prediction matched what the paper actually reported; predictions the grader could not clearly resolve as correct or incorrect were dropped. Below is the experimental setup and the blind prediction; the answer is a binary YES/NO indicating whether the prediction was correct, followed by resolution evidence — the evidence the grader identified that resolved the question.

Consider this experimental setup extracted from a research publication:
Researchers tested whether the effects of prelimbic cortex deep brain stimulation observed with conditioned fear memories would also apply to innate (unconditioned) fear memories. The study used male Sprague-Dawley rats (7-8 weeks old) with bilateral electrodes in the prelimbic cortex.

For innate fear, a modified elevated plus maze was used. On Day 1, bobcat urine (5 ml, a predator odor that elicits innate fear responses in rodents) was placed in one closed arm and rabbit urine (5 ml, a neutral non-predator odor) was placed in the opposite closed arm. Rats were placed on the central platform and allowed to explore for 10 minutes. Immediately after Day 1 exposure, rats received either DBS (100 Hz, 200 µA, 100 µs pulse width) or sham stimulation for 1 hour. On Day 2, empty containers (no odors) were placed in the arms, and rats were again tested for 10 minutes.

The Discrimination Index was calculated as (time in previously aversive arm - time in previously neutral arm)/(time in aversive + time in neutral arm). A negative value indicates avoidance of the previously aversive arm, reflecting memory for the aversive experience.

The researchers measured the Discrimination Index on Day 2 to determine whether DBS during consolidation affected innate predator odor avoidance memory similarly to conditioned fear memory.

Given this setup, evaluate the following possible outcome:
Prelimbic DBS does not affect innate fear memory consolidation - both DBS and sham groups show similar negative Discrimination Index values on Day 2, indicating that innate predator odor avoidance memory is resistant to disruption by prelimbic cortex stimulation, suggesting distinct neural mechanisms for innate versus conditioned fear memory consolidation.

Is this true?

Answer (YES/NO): NO